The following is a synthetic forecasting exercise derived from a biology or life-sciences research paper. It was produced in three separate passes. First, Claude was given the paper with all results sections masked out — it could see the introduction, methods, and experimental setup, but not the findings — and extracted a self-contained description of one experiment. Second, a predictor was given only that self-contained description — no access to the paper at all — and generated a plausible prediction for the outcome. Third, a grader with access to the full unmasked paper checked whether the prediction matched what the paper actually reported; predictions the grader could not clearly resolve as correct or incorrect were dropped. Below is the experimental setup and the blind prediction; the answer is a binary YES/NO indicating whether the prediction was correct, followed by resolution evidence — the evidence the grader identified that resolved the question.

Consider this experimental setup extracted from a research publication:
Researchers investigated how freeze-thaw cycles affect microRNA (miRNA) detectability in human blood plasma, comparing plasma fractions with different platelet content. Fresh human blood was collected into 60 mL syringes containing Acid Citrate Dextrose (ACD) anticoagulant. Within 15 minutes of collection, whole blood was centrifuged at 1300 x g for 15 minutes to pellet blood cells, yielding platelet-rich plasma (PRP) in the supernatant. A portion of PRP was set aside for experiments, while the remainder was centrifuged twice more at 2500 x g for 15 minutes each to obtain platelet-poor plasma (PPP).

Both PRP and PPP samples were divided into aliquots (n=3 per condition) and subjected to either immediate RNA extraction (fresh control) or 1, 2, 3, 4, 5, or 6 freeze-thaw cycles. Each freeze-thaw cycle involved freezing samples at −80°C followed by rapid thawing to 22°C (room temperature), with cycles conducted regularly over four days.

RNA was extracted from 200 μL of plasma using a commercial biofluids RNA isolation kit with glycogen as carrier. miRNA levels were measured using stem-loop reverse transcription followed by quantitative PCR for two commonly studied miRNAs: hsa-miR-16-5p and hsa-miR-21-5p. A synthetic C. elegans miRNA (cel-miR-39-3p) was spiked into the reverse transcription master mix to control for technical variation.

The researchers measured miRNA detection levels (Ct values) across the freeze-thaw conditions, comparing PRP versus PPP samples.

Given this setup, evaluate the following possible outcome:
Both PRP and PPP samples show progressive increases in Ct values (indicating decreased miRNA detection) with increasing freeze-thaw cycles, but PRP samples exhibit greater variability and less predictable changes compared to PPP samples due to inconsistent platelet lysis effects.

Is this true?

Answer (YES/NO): NO